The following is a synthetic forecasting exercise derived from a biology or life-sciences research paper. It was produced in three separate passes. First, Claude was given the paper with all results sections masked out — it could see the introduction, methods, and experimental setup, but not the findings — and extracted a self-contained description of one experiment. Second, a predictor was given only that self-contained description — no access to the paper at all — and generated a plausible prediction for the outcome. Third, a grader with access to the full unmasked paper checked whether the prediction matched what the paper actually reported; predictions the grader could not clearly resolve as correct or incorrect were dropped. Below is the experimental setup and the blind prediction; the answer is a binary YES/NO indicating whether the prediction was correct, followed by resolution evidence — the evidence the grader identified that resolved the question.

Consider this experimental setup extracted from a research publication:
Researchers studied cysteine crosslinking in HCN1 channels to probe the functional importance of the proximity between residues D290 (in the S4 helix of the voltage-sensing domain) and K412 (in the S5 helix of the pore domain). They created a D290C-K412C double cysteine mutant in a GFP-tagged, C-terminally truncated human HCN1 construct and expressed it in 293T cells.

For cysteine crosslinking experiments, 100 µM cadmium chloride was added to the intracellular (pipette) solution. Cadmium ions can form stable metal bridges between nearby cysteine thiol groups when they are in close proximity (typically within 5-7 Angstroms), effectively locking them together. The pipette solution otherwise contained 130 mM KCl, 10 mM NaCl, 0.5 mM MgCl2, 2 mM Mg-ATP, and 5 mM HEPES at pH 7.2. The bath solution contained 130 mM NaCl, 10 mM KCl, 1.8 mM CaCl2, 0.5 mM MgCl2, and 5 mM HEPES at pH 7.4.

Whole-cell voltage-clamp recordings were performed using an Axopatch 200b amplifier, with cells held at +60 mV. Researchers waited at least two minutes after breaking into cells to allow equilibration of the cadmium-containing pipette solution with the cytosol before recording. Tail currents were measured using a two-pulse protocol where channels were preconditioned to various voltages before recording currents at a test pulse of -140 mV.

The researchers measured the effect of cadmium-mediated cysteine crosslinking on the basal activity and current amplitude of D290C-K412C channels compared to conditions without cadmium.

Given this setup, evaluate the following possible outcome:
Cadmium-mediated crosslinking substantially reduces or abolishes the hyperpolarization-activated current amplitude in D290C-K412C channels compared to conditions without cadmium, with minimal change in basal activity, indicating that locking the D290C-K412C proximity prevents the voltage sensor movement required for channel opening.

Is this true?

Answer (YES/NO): NO